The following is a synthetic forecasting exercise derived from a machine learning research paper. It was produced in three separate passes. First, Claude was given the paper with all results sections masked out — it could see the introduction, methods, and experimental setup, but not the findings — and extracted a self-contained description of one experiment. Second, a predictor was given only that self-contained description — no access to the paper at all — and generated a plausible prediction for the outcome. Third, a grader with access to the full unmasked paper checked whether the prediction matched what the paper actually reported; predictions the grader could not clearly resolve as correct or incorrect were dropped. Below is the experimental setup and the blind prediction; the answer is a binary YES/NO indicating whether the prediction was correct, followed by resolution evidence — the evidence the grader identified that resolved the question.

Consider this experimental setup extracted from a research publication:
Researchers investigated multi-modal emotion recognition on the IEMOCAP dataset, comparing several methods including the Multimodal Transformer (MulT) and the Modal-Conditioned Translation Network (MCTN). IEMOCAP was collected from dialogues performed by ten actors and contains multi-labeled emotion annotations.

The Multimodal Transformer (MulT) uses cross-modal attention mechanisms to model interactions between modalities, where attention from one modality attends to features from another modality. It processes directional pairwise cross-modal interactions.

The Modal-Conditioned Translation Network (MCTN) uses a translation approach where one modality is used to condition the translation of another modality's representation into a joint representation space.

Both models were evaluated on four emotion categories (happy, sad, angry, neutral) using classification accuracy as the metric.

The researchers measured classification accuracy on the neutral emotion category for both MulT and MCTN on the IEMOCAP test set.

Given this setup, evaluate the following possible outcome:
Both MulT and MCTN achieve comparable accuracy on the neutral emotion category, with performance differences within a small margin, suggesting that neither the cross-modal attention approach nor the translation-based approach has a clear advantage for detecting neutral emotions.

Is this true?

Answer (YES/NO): NO